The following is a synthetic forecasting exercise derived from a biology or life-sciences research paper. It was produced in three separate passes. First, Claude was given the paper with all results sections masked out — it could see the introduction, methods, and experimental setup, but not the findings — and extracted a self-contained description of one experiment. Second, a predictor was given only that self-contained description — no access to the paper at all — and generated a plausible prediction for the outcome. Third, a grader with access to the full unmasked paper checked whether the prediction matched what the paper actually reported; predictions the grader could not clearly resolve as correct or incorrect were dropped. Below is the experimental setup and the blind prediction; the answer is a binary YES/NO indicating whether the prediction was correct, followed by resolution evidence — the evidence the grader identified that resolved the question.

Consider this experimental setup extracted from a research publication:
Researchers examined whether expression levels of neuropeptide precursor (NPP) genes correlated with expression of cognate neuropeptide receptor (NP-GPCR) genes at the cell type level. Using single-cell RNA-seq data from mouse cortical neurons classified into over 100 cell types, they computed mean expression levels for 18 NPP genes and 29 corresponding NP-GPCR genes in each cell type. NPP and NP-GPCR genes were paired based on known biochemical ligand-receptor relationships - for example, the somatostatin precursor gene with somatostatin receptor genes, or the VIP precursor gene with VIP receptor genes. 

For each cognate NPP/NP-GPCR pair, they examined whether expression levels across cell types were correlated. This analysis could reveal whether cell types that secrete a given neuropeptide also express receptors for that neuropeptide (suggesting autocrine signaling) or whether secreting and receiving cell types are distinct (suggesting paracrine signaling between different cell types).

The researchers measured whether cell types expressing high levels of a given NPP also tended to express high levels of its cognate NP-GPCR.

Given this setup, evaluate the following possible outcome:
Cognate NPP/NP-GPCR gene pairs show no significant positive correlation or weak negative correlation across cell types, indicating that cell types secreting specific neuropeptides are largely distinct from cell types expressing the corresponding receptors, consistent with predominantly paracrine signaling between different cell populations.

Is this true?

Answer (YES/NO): NO